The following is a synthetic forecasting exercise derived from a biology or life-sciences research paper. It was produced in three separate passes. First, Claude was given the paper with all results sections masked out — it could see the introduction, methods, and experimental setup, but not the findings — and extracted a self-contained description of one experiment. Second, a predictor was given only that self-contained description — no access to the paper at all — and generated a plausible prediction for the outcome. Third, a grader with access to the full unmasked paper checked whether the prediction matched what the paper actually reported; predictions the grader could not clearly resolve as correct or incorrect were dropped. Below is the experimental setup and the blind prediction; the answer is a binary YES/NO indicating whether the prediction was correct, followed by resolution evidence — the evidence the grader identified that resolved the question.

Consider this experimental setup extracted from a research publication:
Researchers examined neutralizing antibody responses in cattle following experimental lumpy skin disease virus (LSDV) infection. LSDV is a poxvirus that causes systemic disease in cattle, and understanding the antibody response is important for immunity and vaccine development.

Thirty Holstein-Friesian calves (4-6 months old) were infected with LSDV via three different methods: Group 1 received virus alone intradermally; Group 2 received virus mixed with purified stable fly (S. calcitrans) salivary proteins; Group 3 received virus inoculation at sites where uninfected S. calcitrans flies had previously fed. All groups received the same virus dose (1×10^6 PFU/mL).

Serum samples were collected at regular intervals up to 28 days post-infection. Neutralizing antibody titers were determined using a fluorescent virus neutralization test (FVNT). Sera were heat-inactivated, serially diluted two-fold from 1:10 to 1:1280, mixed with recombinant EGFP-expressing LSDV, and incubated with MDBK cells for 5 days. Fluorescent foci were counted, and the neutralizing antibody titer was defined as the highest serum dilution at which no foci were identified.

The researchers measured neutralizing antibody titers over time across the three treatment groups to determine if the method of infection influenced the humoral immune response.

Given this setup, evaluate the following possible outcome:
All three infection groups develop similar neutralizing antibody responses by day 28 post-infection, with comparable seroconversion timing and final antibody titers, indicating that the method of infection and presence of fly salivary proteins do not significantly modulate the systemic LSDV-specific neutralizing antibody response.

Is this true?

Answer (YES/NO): NO